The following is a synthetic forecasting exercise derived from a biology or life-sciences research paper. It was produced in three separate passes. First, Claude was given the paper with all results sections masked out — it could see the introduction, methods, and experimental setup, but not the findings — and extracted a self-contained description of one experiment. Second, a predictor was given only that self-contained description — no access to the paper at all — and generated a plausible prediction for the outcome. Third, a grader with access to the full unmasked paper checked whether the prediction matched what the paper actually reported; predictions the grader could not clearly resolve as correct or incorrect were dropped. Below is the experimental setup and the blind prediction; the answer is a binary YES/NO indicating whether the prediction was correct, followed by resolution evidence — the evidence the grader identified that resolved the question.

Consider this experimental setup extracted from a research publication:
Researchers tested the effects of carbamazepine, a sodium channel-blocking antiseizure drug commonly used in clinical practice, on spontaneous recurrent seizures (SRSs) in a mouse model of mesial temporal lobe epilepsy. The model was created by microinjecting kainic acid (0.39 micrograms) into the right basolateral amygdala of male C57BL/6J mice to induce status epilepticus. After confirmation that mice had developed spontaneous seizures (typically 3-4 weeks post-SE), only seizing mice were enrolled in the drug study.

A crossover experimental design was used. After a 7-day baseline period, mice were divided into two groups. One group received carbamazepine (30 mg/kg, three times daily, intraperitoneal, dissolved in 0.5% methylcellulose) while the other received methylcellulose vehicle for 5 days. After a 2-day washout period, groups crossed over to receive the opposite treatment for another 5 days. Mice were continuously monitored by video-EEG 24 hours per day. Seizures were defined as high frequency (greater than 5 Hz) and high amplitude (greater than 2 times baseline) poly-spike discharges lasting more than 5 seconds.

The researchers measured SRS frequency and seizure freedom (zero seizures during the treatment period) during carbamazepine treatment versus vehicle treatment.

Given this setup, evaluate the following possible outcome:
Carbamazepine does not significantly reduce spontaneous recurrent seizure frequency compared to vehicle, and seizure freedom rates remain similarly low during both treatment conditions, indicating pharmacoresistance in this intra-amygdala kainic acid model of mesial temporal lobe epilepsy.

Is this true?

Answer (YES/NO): YES